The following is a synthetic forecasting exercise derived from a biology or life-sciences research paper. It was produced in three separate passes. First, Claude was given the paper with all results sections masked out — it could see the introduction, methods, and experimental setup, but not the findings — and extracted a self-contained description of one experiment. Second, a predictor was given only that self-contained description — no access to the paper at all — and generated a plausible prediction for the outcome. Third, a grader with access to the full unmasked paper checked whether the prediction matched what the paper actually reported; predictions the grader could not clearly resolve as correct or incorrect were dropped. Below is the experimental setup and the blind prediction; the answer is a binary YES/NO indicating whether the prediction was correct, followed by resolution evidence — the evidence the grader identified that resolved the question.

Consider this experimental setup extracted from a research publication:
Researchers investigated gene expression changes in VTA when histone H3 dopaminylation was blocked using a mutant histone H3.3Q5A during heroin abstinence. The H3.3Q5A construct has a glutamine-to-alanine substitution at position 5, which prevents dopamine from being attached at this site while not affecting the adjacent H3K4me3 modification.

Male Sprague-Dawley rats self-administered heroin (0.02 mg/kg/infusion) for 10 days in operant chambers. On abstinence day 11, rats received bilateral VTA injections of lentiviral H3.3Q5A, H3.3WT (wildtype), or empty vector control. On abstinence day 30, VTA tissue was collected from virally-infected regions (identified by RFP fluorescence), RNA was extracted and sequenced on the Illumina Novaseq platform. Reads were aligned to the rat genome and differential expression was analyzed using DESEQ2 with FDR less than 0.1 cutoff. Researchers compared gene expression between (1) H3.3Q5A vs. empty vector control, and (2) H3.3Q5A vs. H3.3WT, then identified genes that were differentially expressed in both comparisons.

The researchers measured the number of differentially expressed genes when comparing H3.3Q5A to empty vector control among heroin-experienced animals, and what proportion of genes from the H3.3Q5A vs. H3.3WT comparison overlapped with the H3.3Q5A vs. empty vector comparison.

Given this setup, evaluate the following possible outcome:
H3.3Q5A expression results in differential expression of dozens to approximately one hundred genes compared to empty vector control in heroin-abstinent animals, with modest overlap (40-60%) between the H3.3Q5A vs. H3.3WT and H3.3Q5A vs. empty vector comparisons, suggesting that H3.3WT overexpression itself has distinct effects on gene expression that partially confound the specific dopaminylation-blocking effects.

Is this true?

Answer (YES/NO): NO